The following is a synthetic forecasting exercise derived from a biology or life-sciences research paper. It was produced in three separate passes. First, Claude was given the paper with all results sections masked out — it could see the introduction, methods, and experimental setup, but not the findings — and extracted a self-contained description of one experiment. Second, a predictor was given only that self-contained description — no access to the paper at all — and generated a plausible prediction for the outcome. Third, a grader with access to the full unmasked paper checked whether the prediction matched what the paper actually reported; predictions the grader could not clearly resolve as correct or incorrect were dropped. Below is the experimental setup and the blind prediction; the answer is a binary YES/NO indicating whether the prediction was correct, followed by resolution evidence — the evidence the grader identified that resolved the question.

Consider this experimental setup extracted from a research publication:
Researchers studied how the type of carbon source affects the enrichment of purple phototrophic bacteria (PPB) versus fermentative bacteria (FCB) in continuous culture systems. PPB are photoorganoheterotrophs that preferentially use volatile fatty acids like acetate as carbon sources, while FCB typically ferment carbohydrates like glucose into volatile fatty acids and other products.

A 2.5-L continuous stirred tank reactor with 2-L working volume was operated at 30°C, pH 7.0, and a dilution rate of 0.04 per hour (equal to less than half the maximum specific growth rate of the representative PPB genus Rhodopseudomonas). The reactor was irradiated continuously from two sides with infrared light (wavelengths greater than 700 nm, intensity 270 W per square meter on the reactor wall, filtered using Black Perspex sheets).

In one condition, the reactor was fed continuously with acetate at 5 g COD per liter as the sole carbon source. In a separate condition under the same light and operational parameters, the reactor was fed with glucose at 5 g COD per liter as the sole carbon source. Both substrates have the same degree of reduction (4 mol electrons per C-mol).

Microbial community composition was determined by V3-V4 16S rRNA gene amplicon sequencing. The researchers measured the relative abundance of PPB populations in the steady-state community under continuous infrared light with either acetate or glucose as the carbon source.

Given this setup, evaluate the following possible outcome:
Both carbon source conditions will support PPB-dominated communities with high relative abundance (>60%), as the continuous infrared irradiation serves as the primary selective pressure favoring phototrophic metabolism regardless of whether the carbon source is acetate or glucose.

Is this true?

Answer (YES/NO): NO